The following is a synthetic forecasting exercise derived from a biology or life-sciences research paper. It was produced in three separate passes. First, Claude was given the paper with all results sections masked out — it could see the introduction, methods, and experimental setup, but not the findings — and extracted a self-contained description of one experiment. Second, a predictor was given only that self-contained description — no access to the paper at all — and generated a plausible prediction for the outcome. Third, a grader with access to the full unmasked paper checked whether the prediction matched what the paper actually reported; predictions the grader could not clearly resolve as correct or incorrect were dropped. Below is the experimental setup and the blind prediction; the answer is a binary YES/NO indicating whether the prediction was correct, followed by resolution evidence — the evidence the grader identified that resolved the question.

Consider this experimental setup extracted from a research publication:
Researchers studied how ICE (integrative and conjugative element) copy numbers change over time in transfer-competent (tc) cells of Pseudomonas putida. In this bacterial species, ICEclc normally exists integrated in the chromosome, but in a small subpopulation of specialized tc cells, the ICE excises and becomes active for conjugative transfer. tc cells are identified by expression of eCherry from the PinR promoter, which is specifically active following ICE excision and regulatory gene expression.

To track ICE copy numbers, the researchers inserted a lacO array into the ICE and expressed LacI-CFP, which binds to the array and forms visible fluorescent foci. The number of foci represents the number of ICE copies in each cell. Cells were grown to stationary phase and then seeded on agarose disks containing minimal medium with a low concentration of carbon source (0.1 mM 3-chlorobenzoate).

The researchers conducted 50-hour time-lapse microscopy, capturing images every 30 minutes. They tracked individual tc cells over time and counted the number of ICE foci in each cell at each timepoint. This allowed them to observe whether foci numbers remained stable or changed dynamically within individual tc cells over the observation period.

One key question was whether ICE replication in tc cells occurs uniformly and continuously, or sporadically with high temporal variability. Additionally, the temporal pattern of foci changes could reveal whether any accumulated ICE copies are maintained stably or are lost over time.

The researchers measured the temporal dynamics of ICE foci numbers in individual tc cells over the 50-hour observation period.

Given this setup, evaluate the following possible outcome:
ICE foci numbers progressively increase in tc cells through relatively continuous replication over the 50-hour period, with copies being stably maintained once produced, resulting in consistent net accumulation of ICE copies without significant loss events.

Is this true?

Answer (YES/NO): NO